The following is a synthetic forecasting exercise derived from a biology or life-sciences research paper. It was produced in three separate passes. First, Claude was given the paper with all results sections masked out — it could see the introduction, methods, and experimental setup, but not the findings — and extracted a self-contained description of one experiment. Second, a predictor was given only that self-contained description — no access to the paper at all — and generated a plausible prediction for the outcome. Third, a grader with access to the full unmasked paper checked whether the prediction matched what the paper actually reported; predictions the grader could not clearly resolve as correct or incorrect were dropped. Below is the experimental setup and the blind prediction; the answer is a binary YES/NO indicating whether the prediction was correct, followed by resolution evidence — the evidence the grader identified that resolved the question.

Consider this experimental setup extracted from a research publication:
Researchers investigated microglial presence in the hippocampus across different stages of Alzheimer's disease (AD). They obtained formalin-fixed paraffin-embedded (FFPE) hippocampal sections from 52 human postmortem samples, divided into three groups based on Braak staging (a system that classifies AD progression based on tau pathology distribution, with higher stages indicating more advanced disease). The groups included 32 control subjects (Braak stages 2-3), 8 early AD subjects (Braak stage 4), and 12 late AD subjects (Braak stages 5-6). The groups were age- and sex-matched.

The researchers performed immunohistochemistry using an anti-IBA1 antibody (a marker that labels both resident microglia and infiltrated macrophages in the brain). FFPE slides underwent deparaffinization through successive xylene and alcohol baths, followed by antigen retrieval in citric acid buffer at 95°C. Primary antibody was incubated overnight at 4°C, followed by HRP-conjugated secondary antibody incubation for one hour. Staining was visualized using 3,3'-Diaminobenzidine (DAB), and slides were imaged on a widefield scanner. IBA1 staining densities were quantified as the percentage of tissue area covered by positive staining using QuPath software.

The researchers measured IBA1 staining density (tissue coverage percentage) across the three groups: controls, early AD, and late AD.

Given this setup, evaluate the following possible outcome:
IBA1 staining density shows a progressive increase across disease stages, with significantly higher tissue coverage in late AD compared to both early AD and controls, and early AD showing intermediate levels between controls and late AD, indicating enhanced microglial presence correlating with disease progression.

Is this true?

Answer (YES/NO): NO